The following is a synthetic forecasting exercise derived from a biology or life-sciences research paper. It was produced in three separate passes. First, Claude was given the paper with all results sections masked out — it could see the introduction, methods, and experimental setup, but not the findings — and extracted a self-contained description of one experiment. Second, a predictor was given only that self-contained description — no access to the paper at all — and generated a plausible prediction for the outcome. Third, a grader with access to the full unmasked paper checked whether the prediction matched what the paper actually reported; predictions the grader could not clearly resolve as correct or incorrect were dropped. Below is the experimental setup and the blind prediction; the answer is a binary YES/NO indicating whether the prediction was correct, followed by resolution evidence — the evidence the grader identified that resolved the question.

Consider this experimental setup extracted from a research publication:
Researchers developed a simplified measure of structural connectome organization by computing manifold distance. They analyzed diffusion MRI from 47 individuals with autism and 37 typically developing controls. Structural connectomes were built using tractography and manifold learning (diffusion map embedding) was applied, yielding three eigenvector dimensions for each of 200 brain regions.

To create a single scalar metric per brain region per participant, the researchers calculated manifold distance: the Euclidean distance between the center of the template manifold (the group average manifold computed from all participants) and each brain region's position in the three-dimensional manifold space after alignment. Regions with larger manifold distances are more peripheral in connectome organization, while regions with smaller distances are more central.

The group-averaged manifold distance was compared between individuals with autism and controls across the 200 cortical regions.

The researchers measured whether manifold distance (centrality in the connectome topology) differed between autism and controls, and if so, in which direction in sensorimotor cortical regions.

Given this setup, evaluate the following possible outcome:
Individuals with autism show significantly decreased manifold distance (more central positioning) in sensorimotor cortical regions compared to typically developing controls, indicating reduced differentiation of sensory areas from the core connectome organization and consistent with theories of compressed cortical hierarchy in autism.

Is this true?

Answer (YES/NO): YES